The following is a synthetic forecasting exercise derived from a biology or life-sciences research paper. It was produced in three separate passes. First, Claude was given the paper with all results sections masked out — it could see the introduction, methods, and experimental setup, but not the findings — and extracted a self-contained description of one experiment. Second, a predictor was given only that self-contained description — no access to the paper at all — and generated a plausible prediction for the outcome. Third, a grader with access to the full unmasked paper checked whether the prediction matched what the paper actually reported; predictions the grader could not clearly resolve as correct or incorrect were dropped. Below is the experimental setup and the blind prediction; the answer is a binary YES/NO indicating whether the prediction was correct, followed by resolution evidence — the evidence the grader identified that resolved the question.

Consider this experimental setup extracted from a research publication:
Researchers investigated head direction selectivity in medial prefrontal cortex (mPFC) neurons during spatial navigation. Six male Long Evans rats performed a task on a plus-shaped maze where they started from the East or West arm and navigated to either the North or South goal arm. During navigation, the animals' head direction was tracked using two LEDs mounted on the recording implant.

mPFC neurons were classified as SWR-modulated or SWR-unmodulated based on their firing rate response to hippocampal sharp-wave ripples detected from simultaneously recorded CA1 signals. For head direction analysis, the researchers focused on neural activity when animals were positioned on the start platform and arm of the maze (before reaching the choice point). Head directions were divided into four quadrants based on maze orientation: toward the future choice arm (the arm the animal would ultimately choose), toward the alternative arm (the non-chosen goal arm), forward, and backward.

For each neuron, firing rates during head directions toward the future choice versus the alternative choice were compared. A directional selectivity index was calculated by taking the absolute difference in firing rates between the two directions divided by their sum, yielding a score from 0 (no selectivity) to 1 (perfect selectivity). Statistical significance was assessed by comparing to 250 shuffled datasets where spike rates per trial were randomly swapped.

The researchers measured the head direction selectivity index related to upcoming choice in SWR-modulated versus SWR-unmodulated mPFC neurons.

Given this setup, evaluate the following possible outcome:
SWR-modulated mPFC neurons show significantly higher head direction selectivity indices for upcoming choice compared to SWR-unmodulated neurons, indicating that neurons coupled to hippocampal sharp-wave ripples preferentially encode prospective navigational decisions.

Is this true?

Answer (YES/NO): NO